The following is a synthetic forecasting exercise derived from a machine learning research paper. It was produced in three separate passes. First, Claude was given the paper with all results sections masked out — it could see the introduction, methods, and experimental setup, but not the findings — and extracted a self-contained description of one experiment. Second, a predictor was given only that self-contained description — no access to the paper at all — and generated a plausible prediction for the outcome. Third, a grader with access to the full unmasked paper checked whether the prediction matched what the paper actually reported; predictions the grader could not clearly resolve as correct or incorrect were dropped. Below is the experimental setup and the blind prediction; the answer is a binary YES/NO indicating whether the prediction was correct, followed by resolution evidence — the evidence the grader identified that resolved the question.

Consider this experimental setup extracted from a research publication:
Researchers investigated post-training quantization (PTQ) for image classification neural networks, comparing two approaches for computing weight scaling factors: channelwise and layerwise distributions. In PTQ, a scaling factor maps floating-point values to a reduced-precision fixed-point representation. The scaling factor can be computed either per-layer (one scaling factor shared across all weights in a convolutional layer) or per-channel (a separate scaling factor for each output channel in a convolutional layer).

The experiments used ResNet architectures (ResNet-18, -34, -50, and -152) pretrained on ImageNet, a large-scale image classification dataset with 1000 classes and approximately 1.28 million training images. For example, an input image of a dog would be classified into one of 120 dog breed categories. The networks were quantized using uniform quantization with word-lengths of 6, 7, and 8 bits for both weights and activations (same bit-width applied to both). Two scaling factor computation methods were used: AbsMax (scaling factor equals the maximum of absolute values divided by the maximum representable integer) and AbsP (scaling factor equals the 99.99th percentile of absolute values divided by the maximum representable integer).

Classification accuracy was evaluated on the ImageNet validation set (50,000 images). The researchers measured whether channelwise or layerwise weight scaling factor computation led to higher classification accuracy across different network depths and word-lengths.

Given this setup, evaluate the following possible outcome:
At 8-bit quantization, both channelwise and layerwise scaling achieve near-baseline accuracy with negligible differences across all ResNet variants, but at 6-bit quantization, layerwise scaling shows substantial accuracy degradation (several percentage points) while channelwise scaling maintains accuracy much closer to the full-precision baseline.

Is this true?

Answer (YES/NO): NO